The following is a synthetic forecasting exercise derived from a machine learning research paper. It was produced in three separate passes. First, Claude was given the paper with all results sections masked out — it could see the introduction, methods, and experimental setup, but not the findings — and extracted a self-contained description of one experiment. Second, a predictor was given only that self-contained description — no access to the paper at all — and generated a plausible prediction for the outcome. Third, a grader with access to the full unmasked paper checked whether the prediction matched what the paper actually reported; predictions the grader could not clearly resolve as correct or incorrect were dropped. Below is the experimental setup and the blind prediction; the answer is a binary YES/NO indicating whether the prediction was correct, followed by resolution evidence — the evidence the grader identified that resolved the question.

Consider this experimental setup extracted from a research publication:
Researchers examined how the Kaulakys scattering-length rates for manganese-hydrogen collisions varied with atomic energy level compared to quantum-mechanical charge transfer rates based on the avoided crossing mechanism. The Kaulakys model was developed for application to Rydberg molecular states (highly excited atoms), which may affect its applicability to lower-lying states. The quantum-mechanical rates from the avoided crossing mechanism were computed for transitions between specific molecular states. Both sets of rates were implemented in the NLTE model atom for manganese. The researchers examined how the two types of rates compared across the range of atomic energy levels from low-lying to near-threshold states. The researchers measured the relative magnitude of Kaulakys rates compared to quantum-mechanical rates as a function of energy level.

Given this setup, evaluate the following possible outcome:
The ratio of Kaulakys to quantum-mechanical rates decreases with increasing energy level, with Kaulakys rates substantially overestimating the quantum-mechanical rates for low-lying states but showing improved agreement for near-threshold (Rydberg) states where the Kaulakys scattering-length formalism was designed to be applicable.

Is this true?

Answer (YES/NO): NO